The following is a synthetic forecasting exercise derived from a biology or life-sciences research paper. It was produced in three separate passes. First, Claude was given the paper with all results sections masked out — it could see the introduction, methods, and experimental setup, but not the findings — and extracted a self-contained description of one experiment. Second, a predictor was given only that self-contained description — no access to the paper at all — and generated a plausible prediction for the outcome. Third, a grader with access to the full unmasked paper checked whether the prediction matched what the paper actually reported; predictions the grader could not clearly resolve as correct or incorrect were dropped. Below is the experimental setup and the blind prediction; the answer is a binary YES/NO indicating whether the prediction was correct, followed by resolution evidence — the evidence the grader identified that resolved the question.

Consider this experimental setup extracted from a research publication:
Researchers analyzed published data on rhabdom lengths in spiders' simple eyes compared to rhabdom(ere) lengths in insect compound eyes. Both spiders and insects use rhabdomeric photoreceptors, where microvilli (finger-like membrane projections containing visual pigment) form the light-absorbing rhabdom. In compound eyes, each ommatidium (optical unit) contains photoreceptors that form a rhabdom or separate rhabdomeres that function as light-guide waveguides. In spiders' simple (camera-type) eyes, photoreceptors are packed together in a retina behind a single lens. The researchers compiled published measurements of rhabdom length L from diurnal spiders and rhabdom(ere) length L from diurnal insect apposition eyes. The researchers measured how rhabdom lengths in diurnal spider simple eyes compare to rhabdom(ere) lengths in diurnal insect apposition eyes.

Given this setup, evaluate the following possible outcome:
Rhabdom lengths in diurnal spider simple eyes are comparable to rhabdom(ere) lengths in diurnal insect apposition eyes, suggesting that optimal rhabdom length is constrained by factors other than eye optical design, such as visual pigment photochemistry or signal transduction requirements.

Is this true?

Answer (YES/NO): NO